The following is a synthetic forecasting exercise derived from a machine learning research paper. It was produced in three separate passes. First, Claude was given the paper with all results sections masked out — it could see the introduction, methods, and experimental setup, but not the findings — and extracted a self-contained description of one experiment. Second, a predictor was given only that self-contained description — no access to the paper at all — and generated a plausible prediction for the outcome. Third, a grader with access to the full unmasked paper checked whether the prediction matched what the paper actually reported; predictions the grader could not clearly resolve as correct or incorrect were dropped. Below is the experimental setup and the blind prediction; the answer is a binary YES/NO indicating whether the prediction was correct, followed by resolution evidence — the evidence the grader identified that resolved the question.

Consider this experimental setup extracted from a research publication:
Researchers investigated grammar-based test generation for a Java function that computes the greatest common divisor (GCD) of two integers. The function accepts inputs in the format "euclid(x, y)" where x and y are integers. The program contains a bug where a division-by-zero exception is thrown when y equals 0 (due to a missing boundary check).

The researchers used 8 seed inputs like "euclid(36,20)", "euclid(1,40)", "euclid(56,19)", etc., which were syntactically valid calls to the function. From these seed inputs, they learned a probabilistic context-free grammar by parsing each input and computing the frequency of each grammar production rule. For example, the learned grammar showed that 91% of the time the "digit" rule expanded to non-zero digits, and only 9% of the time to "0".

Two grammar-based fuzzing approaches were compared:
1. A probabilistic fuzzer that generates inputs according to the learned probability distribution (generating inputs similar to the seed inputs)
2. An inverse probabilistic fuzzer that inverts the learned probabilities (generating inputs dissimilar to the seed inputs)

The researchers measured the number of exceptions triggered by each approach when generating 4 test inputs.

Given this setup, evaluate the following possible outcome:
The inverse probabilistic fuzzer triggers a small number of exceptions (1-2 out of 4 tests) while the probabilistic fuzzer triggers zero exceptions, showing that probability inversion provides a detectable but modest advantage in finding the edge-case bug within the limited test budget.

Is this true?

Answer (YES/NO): NO